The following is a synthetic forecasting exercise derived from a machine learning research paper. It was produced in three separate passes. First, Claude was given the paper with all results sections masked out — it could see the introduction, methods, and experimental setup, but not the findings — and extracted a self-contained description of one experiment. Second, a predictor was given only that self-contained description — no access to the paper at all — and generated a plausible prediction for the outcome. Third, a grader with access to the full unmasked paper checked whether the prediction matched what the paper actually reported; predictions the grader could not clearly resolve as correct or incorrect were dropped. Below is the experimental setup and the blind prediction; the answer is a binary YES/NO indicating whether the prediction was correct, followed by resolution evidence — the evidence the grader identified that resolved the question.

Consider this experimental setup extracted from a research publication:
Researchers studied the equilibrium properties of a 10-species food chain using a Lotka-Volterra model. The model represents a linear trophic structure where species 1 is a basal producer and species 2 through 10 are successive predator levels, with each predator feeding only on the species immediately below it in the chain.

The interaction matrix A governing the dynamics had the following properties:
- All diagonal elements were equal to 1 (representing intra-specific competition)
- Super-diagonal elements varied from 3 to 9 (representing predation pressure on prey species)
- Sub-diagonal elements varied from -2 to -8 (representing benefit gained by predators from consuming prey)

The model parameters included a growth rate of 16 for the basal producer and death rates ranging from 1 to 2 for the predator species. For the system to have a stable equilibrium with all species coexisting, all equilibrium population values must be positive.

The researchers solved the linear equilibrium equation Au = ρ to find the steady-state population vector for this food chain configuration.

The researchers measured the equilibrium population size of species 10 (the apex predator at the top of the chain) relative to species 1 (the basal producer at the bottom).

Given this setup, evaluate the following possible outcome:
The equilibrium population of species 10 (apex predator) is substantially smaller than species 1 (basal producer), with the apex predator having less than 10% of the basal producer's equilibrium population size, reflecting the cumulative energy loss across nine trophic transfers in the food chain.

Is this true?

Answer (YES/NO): YES